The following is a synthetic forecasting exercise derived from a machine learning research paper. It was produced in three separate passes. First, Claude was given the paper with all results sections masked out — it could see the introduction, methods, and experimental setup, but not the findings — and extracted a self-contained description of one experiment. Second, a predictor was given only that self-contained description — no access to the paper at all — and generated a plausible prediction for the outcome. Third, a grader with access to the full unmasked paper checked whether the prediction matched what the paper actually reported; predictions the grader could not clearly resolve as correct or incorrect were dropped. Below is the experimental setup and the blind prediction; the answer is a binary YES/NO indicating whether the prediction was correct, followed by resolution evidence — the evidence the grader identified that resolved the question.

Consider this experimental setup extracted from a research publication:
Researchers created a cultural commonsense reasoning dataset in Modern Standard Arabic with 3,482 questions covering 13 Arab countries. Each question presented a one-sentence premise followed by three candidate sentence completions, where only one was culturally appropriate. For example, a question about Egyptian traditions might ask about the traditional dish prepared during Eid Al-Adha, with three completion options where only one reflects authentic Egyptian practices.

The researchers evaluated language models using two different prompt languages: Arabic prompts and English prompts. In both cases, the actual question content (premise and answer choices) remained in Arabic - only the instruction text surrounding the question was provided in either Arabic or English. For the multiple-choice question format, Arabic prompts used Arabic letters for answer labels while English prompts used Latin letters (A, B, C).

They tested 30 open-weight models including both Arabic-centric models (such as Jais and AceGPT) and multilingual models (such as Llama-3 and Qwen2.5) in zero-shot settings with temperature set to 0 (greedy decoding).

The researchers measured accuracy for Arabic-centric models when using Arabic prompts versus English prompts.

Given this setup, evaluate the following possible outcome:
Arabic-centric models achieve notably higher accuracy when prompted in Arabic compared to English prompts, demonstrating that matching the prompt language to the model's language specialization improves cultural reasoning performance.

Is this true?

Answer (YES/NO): NO